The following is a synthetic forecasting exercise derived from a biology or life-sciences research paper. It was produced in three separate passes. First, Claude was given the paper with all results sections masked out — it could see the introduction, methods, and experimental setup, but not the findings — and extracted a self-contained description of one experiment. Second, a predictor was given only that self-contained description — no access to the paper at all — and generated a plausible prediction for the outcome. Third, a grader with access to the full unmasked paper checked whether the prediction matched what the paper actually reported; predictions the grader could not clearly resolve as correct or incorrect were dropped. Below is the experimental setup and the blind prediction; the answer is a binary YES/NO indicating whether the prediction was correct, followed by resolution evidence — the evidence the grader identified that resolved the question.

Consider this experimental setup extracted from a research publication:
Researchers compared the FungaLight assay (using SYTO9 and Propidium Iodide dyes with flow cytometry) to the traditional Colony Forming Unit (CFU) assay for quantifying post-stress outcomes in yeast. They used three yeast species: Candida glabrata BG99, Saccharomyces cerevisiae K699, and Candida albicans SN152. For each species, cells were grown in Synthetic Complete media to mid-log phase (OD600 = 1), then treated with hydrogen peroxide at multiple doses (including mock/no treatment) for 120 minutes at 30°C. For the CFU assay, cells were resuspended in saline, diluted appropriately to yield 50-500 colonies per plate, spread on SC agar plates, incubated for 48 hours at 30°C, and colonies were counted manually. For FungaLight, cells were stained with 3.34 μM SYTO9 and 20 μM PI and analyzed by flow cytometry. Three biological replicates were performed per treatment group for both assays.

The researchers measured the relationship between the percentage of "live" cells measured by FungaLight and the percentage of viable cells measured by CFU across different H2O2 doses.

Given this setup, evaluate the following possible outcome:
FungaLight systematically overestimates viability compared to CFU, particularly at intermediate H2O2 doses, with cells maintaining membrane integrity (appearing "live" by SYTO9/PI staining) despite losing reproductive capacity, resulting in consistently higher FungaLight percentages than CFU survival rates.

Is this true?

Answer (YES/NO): YES